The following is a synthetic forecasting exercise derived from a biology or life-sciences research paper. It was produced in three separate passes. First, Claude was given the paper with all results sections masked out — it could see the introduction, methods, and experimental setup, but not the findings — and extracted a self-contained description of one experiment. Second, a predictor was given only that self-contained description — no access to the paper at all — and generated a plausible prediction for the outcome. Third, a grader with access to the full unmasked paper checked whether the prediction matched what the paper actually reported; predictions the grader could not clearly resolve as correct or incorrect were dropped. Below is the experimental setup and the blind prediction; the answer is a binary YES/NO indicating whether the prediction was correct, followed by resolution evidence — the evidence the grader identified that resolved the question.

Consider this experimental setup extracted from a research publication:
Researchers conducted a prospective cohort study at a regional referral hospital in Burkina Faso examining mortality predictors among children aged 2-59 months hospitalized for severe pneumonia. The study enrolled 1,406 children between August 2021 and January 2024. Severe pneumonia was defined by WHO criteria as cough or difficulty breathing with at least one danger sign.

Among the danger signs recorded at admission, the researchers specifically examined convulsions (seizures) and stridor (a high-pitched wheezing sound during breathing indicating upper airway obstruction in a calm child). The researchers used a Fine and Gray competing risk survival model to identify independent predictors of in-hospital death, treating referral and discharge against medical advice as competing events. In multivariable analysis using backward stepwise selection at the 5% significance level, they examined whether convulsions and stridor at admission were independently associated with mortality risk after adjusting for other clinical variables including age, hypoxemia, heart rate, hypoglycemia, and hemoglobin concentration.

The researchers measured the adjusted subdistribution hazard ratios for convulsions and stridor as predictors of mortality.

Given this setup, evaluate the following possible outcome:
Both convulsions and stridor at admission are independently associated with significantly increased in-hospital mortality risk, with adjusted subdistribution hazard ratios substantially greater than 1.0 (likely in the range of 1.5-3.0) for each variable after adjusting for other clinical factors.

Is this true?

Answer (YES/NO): YES